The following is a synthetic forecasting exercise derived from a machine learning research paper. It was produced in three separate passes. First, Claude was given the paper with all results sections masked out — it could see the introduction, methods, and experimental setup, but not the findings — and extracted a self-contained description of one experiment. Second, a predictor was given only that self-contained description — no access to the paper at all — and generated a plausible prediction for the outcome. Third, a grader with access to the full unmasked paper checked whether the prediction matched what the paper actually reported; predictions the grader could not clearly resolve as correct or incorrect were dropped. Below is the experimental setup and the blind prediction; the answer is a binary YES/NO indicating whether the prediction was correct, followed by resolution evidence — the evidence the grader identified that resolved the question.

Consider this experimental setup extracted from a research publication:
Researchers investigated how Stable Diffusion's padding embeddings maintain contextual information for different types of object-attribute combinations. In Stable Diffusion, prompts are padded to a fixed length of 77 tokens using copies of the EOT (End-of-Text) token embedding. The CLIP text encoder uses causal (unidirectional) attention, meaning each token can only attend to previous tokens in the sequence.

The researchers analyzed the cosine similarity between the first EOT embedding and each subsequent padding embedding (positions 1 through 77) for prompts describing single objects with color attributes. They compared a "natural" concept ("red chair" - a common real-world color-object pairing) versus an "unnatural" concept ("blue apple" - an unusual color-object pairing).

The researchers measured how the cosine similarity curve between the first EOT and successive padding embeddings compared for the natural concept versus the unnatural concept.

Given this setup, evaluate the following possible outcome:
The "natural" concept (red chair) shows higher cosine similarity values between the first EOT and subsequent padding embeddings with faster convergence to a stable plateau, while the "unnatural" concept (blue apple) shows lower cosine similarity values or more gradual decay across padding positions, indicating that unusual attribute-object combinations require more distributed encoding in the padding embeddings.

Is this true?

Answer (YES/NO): NO